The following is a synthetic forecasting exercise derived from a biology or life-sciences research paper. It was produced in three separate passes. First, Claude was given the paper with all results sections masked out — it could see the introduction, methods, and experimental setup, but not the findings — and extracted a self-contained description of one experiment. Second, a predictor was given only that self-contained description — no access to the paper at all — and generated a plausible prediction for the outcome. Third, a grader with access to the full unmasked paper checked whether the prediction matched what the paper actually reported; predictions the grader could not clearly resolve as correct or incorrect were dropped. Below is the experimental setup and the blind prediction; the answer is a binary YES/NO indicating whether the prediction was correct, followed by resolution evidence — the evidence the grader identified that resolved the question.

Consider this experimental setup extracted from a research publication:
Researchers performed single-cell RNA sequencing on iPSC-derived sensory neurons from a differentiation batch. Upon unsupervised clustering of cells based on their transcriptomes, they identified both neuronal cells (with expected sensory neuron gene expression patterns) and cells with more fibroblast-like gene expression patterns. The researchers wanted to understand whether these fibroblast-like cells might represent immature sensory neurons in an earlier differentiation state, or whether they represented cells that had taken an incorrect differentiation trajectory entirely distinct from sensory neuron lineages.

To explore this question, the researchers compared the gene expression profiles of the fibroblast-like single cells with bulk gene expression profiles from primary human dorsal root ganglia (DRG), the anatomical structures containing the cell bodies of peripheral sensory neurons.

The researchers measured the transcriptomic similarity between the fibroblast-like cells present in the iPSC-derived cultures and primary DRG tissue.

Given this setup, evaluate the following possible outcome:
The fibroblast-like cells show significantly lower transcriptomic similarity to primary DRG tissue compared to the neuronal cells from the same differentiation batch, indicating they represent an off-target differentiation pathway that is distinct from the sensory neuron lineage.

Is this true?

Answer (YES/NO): NO